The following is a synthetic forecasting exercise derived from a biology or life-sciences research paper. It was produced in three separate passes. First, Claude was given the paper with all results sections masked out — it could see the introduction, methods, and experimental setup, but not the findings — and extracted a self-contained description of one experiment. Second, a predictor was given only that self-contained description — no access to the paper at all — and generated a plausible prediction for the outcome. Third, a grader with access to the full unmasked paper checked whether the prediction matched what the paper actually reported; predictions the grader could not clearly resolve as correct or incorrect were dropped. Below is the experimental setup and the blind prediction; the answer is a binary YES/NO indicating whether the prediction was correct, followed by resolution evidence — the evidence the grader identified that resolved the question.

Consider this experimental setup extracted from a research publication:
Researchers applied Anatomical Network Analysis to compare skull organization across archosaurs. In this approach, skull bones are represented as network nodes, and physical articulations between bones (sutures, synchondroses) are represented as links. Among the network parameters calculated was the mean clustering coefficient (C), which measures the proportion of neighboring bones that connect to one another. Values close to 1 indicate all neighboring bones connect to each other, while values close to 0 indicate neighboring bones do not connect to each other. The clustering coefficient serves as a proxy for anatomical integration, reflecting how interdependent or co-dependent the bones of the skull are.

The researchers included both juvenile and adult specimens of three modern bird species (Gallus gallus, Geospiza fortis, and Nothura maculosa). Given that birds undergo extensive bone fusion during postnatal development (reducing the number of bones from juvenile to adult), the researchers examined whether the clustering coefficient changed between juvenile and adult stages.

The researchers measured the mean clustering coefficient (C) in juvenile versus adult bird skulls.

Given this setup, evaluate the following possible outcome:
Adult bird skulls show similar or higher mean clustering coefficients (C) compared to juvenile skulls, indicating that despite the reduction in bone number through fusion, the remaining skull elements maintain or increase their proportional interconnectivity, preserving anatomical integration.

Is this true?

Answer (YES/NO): YES